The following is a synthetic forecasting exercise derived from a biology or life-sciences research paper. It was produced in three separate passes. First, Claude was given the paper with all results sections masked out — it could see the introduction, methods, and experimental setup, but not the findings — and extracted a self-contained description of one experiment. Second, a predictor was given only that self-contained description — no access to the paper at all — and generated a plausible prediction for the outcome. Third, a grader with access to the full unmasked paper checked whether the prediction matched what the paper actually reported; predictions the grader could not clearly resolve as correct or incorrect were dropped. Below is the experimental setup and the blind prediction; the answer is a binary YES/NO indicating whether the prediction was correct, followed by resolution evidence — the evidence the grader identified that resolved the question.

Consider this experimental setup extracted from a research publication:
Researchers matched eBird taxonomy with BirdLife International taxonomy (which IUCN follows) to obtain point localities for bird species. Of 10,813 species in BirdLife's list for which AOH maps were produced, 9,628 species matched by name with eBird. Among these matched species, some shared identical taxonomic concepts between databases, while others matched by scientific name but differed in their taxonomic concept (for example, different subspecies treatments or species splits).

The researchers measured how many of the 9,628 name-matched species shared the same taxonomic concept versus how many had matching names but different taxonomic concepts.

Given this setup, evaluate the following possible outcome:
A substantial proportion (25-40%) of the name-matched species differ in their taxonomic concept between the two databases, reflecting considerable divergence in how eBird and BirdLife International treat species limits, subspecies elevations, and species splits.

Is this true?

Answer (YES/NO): NO